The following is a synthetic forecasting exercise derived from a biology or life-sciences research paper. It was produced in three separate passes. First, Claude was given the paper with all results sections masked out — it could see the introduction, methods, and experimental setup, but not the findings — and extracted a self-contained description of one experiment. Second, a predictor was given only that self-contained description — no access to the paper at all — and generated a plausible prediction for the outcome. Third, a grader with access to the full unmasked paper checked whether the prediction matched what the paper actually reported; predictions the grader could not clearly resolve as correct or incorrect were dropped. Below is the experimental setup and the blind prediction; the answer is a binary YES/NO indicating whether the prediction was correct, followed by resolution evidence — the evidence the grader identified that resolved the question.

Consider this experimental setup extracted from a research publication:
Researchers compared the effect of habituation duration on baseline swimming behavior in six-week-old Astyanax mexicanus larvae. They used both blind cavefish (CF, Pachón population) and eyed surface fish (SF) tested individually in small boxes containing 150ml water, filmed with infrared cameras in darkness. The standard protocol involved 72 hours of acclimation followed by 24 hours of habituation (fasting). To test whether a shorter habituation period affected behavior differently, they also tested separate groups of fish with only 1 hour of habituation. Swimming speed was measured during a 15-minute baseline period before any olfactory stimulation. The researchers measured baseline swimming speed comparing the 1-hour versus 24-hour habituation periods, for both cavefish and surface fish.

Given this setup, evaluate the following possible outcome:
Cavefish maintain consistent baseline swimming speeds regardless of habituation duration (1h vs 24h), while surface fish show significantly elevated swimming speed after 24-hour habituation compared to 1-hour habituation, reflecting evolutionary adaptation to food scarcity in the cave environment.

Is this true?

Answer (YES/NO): NO